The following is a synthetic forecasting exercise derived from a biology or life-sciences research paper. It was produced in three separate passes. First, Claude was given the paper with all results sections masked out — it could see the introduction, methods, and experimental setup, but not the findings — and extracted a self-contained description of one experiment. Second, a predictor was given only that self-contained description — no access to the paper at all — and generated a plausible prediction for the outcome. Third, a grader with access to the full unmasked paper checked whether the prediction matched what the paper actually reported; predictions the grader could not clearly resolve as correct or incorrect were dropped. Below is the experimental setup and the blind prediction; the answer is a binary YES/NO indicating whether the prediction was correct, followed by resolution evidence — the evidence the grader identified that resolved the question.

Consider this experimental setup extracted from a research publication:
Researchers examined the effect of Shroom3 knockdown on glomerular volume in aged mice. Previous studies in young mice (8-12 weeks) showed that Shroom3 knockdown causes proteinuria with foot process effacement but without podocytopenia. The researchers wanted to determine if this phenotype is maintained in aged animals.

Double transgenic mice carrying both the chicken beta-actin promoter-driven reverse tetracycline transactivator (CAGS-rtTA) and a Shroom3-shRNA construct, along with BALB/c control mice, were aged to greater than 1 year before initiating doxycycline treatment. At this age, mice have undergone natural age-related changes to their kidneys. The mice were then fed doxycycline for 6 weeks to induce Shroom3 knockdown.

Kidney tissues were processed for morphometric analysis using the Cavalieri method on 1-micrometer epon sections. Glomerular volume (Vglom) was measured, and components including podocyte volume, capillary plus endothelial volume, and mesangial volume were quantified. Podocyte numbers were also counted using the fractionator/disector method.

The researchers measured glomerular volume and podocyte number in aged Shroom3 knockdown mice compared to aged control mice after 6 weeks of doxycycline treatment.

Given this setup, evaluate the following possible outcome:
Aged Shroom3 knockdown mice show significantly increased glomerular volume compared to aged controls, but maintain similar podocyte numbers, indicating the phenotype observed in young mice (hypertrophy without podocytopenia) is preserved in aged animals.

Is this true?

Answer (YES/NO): NO